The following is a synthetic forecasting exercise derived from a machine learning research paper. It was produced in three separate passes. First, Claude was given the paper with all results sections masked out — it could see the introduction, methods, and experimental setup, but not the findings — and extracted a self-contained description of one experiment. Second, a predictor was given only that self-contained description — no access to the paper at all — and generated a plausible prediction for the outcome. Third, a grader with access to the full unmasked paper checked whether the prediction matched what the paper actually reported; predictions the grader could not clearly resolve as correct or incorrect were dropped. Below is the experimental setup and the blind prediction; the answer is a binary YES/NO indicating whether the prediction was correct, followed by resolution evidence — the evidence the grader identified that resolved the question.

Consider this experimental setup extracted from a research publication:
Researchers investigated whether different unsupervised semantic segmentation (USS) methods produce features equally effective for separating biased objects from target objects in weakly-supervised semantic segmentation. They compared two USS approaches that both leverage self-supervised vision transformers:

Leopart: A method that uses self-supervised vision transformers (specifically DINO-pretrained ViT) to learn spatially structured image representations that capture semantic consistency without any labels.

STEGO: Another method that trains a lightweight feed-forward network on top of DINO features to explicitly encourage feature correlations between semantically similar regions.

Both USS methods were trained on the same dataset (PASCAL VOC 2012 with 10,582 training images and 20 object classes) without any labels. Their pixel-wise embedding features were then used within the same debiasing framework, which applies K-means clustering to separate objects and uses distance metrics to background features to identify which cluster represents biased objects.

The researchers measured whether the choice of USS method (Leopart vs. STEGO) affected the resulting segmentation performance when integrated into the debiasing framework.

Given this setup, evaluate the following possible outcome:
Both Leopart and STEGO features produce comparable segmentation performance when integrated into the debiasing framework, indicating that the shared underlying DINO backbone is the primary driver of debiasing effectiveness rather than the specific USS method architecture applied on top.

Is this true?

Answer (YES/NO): NO